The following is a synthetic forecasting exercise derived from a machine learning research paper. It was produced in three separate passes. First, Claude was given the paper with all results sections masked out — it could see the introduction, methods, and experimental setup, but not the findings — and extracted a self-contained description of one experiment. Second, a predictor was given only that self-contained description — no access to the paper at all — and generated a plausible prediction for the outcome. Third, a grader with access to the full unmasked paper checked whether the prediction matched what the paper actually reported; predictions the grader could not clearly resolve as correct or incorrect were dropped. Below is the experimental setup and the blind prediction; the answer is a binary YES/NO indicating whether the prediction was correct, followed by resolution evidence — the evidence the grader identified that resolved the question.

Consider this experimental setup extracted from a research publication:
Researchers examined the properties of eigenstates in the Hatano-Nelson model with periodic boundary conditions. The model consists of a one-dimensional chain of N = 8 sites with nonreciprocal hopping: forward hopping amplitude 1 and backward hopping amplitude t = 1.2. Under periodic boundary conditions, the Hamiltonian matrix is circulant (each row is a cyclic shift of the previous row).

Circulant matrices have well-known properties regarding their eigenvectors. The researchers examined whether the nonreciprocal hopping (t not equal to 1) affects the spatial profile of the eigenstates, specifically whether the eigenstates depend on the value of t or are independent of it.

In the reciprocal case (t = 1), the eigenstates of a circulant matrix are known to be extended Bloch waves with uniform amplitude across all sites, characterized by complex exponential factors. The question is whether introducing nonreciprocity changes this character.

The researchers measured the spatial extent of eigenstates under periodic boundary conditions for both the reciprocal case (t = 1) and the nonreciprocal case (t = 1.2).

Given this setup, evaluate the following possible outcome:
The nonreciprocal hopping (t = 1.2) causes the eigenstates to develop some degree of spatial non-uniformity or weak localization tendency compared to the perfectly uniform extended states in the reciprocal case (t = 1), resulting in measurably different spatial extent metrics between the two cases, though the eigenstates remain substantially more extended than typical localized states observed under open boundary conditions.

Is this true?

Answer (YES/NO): NO